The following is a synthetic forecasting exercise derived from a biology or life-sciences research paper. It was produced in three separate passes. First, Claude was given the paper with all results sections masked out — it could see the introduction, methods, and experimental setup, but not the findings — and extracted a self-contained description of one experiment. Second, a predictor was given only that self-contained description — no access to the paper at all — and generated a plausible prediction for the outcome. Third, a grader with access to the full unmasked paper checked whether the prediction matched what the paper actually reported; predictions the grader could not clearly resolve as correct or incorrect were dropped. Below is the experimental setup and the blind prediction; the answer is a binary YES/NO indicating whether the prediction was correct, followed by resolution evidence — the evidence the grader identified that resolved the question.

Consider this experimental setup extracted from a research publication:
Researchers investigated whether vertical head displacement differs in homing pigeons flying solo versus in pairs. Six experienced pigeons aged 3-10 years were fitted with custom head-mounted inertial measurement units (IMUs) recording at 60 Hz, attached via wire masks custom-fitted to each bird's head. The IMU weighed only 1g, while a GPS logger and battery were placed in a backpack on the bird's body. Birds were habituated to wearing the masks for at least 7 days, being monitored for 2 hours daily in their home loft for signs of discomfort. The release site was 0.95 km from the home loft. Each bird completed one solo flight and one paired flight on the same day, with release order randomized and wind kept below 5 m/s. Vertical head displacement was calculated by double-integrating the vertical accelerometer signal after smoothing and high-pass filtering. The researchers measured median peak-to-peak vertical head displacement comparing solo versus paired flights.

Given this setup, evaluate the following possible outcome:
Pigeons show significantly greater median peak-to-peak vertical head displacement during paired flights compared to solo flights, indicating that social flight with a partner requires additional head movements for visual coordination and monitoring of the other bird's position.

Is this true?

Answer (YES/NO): NO